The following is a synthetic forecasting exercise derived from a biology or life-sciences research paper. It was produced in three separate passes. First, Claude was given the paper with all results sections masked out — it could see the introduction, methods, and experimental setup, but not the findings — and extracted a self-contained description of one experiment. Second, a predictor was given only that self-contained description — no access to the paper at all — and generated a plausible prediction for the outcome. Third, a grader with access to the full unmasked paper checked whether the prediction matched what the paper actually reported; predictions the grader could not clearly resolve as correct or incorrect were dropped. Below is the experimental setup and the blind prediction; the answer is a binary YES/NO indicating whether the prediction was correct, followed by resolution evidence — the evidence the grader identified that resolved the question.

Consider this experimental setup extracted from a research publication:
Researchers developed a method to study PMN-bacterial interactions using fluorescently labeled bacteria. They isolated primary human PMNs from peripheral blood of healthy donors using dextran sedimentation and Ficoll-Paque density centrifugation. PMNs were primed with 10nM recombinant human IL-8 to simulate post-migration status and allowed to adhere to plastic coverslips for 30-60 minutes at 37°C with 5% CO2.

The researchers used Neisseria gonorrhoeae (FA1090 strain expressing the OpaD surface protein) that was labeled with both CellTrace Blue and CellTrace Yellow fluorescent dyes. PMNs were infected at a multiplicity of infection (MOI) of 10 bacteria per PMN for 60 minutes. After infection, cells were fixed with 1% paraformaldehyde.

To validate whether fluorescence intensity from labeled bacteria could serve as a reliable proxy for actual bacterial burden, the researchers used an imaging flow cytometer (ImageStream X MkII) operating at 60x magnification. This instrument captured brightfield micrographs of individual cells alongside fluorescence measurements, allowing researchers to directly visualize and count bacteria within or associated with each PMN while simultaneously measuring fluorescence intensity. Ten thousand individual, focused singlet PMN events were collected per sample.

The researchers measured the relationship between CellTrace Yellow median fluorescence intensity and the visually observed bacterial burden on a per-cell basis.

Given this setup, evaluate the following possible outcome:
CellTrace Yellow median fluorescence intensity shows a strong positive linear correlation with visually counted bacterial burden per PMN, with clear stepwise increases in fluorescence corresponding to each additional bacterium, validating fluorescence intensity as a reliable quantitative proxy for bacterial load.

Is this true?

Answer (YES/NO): NO